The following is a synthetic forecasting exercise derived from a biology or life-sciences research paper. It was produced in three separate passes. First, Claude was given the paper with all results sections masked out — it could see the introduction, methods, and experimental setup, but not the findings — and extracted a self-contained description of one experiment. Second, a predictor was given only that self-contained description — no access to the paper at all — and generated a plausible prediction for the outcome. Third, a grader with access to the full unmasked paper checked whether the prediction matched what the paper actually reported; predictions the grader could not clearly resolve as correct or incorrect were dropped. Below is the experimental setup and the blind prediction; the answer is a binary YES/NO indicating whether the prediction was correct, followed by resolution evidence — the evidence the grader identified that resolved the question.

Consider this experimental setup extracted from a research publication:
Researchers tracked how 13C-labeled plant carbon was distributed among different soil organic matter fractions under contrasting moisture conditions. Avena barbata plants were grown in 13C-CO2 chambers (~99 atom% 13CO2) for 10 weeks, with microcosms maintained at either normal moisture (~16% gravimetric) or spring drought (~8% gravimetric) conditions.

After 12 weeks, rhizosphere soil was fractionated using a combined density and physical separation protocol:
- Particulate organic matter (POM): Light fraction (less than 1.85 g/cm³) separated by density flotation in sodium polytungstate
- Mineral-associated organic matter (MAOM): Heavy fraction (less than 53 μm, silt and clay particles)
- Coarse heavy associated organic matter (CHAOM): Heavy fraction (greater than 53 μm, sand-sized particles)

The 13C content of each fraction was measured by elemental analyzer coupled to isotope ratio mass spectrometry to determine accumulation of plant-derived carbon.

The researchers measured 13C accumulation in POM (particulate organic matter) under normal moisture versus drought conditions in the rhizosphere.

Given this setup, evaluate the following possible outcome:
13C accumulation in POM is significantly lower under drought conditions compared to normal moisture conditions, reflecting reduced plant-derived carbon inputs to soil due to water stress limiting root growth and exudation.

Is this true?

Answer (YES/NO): YES